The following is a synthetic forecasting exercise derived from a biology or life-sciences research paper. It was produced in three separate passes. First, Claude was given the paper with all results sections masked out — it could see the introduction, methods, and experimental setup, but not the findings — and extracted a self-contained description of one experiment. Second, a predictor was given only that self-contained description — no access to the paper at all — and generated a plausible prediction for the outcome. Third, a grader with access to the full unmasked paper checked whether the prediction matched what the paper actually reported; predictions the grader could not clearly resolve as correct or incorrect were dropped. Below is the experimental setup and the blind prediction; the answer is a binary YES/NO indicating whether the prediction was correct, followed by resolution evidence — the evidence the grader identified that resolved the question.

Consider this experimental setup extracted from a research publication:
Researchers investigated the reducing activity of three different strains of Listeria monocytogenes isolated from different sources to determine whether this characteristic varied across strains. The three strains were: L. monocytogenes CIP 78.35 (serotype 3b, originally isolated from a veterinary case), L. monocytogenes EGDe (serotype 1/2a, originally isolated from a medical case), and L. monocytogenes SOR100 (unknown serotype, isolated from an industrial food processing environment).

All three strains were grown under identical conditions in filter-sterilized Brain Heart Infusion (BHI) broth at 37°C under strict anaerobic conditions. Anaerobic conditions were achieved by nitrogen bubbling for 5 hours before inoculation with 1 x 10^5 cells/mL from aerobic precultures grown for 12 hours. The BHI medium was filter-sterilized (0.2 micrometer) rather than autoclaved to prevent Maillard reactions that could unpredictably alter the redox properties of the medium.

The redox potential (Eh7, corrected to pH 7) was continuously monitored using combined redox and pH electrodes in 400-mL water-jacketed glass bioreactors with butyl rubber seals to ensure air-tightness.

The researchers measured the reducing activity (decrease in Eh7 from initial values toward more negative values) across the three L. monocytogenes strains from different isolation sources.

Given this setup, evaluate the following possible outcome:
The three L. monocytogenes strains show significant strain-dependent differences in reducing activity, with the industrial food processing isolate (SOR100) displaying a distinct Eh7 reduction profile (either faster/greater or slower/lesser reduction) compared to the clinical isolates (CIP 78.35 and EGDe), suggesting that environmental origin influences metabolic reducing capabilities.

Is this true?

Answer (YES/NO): NO